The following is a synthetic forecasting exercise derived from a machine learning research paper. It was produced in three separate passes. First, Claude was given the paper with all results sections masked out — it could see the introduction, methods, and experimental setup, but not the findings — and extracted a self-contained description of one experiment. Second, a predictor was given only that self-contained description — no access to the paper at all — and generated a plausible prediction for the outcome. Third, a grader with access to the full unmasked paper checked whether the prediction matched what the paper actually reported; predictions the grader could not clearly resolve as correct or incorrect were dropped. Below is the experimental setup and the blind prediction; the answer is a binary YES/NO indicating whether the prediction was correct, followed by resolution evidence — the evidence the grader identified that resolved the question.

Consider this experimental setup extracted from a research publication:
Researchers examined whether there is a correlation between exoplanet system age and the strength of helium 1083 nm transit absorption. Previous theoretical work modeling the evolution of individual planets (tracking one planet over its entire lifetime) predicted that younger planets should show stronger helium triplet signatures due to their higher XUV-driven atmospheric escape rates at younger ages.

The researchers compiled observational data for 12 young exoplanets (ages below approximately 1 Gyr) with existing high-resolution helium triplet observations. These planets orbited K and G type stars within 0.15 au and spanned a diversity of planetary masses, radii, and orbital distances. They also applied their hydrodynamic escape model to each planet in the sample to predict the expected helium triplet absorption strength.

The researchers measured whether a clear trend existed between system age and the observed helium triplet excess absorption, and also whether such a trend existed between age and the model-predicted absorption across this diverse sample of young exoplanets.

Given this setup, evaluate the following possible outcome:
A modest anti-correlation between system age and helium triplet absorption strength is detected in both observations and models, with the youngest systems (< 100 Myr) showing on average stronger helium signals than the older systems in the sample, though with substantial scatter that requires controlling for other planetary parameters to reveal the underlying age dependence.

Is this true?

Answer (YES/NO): NO